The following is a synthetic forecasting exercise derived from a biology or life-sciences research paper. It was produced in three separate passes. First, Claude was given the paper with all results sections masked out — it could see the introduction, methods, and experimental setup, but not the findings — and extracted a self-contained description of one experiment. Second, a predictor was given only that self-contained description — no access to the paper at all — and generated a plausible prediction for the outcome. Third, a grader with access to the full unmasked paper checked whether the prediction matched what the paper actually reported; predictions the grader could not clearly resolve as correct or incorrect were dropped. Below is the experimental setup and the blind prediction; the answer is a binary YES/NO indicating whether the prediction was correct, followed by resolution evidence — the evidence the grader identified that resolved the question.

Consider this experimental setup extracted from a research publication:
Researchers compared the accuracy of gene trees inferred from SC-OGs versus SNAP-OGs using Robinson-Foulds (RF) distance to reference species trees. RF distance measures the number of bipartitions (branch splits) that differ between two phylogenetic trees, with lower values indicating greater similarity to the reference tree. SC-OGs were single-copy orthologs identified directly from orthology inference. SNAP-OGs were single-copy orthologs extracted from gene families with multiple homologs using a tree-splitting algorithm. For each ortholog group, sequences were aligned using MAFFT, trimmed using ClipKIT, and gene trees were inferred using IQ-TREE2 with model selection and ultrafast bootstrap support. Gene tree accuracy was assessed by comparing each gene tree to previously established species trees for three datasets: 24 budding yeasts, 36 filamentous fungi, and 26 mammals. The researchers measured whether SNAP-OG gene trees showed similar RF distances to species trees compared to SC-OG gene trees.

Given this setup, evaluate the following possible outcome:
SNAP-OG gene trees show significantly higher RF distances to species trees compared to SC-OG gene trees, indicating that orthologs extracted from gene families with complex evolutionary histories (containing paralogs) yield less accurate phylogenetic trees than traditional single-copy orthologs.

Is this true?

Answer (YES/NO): NO